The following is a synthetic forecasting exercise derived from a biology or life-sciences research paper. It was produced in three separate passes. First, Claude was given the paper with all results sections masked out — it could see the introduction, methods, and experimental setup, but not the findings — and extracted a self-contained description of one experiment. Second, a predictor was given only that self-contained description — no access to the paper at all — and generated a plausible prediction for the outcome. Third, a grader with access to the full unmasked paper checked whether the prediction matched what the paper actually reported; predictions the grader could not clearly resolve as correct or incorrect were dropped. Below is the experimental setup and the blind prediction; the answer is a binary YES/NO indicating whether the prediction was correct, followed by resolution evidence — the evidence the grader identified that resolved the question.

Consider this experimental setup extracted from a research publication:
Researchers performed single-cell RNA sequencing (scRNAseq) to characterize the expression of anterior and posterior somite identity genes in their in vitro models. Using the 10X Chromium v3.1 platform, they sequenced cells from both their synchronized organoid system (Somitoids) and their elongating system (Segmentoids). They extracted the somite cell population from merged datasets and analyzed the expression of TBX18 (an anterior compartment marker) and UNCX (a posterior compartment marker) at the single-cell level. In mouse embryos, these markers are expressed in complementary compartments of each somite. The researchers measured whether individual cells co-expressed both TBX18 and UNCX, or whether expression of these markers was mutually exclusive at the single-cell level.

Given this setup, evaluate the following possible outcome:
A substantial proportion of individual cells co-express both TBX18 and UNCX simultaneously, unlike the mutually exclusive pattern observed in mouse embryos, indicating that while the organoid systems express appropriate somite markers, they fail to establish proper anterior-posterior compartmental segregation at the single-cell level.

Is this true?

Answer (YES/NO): NO